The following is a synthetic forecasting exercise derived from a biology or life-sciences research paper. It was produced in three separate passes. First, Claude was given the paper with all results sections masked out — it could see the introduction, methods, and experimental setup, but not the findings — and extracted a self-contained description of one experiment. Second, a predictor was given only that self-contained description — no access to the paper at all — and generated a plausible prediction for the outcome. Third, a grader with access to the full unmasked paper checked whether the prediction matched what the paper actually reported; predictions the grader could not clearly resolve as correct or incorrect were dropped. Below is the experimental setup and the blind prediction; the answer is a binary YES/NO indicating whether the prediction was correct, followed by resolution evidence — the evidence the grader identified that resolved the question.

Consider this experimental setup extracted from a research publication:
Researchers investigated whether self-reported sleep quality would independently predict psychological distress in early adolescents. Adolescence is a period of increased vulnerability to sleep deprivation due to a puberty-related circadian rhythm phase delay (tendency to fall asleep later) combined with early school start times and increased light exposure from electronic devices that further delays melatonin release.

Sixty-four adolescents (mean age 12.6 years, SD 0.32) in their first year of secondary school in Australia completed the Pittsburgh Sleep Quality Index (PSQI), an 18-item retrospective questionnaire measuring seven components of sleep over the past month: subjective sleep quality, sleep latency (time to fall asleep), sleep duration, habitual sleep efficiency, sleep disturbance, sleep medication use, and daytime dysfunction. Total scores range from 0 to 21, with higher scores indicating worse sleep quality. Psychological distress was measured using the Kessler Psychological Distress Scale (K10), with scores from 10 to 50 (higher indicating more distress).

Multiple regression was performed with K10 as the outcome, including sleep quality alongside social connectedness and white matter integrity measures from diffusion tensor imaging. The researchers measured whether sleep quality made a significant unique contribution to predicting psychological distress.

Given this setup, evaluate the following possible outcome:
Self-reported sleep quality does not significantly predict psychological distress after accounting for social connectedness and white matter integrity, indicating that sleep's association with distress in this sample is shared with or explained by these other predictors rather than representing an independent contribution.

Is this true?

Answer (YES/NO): NO